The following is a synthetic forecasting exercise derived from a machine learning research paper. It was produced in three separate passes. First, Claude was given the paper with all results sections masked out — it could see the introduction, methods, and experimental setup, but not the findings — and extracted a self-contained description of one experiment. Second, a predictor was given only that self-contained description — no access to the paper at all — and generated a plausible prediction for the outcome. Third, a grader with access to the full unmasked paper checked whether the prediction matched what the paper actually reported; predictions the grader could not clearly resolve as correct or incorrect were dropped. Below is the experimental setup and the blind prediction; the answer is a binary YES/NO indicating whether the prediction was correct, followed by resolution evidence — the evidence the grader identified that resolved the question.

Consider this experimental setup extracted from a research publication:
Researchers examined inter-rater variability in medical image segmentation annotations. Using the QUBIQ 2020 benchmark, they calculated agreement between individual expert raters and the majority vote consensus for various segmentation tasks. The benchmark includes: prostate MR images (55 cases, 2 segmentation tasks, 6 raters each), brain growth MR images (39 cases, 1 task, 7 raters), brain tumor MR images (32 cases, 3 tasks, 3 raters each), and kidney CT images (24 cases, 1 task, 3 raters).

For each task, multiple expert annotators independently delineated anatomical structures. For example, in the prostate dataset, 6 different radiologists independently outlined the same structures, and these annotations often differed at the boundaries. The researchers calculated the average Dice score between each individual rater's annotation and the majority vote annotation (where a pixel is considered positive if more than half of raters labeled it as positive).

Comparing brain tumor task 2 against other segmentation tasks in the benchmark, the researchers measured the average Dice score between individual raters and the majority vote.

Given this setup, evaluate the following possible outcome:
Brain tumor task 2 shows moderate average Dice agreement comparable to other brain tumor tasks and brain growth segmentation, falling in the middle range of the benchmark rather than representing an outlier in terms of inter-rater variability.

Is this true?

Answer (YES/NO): NO